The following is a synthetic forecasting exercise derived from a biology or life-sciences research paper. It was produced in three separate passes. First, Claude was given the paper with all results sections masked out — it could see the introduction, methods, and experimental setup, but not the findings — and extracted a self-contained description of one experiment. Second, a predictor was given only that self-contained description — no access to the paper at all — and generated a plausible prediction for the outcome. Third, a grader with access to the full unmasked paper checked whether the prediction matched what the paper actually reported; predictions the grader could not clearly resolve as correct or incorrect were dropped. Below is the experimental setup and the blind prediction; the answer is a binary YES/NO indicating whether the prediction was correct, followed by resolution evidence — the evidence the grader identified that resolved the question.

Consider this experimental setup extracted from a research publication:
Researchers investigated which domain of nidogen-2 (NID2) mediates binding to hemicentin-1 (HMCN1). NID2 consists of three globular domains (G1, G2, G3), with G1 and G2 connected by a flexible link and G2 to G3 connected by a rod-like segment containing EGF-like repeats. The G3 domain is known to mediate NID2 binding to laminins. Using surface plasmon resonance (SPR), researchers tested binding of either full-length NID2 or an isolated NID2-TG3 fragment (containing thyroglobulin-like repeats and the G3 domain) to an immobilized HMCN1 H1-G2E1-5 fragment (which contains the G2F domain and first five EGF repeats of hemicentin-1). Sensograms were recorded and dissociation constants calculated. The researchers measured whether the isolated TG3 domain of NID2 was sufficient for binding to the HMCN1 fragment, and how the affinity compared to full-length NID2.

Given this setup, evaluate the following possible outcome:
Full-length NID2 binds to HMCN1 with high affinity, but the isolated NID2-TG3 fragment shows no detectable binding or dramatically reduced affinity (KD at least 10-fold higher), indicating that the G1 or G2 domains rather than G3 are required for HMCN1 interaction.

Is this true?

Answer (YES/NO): NO